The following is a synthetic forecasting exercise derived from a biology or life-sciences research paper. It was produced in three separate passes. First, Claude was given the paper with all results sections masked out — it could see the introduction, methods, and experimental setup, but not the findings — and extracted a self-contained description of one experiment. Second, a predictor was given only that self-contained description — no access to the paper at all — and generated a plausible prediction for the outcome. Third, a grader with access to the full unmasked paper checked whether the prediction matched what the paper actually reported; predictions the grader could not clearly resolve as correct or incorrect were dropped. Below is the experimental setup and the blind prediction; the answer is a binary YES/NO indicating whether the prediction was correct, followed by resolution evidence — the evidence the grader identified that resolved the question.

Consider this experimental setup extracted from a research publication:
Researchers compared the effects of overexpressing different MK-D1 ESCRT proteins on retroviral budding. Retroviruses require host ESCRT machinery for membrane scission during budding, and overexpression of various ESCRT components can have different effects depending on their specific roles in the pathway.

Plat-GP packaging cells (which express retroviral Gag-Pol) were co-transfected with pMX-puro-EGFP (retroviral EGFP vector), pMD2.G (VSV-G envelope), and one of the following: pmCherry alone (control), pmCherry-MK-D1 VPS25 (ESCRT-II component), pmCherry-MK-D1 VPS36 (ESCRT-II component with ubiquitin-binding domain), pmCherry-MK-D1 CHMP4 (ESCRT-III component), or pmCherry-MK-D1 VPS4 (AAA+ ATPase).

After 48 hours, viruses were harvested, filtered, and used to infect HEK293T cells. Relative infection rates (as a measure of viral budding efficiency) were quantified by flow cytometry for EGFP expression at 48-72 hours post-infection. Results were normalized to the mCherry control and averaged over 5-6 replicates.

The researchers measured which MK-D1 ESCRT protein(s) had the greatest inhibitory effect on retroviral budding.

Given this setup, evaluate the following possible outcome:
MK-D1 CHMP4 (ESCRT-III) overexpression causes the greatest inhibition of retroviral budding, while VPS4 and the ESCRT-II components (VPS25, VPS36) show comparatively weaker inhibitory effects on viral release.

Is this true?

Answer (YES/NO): NO